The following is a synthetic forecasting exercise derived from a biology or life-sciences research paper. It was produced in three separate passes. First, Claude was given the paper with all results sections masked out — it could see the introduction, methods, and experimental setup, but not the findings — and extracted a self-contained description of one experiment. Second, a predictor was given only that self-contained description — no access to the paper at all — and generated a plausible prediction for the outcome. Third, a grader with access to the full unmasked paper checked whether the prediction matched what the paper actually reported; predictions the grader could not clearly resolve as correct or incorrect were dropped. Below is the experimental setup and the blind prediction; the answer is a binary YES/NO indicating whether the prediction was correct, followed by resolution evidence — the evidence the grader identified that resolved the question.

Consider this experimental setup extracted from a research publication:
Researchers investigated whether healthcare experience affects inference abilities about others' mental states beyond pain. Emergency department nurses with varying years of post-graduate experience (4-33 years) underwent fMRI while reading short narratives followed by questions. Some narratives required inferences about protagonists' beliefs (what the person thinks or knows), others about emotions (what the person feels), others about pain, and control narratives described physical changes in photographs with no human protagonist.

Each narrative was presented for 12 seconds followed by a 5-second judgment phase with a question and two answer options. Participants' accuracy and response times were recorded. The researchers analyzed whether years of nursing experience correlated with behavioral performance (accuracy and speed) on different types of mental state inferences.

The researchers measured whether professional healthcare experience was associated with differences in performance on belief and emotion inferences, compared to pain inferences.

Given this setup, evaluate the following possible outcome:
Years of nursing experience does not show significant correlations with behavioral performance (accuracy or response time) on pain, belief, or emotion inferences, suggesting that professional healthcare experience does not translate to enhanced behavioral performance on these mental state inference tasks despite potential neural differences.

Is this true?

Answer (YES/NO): YES